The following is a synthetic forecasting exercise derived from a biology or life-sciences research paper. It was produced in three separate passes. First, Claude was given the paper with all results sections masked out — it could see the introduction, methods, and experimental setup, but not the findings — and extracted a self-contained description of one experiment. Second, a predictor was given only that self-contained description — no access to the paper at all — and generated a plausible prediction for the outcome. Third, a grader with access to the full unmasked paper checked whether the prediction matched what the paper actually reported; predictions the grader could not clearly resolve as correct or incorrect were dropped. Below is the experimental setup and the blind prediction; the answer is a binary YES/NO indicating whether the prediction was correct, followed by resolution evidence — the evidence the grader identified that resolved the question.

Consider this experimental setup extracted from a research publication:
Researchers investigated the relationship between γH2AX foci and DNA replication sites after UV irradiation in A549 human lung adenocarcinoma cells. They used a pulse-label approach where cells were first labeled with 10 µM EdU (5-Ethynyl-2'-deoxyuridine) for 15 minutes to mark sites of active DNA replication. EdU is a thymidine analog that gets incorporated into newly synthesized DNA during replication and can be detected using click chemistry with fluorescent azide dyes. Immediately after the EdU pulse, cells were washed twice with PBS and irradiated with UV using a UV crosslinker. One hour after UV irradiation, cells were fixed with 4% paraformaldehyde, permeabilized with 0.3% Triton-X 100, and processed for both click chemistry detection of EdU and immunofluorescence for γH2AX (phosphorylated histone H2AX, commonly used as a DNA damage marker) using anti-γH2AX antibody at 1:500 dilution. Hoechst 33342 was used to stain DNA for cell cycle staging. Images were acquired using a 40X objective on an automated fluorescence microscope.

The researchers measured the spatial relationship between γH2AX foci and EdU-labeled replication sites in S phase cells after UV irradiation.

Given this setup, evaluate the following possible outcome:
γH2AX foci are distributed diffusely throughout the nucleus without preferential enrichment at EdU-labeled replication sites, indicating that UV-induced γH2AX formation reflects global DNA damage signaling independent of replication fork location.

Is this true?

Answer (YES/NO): NO